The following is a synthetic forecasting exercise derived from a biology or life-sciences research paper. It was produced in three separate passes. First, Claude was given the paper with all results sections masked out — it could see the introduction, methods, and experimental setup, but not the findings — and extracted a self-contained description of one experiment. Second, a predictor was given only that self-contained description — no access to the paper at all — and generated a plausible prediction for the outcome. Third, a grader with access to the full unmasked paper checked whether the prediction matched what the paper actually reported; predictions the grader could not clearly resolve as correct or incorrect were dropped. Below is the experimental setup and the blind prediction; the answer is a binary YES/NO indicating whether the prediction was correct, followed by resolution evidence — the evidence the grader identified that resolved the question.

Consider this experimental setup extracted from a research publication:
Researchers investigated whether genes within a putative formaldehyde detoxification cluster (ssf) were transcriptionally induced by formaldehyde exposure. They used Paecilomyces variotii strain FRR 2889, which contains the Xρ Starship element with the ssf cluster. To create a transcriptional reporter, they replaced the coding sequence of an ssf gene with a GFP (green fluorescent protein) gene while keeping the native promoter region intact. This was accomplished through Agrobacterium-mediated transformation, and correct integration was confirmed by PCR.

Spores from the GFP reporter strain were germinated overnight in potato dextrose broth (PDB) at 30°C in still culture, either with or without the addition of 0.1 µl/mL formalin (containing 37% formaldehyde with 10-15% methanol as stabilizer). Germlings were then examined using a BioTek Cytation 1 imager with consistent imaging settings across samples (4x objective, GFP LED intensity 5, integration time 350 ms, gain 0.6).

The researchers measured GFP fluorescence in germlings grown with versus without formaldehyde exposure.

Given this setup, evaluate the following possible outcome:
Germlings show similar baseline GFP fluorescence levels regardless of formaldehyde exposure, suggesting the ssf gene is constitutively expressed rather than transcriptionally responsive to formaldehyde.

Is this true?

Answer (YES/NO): NO